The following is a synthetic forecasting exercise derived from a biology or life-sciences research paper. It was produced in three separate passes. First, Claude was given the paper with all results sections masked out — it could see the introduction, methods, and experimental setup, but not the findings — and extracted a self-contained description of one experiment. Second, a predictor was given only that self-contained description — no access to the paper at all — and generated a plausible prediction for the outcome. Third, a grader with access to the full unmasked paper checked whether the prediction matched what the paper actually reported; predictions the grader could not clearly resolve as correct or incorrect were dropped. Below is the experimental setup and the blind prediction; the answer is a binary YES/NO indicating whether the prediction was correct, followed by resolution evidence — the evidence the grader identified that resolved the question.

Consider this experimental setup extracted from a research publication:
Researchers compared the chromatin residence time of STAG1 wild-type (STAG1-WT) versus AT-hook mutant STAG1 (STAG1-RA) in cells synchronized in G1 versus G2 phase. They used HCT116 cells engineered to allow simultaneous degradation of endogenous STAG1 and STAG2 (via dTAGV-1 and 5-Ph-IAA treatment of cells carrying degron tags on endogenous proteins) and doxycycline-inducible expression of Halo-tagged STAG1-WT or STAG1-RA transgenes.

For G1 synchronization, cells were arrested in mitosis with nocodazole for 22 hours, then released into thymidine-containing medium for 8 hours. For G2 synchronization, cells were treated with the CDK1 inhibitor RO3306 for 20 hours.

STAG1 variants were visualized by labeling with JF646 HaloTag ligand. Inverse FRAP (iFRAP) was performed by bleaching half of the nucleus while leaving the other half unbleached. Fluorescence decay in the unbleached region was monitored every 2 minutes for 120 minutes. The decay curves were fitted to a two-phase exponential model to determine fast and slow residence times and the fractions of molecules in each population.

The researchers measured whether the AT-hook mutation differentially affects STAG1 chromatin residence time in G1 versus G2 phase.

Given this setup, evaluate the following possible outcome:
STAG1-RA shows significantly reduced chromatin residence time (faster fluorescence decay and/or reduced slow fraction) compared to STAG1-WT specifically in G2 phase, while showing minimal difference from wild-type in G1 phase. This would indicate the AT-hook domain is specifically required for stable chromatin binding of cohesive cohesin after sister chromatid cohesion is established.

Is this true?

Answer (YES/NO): NO